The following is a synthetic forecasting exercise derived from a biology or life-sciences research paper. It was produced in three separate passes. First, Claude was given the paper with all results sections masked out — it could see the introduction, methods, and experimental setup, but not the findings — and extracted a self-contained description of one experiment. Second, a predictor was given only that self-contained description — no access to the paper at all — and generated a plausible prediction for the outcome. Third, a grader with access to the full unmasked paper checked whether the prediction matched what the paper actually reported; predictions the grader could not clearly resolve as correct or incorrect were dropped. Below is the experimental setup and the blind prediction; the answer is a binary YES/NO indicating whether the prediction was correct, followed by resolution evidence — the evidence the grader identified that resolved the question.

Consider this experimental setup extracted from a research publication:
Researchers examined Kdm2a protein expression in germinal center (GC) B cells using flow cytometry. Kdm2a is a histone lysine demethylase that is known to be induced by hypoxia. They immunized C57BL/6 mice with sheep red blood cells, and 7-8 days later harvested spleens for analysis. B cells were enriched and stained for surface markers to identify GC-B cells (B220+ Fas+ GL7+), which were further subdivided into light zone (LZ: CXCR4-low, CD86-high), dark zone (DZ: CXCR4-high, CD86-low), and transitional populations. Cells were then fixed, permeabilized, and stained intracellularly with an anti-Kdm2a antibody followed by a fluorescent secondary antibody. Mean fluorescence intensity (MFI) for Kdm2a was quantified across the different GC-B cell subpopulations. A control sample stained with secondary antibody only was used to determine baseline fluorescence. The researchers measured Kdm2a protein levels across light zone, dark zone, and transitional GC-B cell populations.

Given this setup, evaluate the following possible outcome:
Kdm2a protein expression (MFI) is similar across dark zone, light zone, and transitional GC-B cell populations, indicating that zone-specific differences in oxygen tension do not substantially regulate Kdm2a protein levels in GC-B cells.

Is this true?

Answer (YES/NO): NO